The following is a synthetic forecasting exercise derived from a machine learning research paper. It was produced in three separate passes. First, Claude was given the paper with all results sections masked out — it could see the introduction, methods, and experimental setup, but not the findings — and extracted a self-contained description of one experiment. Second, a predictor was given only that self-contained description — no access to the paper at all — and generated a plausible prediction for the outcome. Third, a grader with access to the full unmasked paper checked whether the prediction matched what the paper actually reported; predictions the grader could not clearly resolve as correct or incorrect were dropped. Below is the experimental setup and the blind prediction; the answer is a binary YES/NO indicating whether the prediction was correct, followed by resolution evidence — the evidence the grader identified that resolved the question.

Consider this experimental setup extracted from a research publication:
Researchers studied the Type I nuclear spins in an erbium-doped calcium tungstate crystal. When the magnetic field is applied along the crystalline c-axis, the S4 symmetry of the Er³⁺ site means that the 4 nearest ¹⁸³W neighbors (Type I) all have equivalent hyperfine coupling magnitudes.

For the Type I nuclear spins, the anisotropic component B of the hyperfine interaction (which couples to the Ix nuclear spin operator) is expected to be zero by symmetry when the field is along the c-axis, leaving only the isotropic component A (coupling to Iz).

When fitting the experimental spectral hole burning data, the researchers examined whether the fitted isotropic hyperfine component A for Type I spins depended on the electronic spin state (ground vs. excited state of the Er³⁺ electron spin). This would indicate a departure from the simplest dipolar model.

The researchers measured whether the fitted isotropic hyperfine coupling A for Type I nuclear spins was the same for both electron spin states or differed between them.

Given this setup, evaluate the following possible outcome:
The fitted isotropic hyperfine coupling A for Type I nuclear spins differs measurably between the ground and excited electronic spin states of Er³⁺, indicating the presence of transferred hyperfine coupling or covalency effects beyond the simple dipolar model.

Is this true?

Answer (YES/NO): YES